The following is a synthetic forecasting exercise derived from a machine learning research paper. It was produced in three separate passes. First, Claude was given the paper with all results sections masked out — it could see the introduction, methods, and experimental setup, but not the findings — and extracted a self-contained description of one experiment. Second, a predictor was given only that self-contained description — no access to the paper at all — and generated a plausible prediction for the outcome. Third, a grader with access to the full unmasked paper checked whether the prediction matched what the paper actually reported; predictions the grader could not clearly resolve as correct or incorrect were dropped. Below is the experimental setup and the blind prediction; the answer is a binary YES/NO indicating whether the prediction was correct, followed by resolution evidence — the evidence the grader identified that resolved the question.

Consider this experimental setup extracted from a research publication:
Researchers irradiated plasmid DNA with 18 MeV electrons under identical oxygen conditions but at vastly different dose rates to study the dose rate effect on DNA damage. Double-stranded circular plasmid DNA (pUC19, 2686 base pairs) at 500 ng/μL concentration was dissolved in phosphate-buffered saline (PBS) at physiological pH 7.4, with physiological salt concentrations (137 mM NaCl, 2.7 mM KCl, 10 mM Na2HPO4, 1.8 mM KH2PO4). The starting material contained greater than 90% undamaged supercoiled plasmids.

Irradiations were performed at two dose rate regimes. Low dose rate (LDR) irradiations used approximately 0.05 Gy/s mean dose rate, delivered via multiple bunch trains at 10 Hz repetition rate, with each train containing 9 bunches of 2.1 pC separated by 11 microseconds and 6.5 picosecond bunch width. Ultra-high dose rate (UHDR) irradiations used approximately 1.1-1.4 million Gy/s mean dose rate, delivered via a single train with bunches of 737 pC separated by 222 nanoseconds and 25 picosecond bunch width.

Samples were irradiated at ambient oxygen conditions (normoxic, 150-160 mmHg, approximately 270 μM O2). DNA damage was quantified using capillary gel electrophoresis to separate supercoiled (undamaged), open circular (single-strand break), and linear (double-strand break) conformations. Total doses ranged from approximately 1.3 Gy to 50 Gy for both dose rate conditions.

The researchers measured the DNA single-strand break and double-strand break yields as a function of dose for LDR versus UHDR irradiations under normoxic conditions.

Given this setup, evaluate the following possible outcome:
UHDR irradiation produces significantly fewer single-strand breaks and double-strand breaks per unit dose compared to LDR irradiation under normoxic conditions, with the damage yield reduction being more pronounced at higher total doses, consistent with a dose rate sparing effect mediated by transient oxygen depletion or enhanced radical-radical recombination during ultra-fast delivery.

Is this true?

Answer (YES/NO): NO